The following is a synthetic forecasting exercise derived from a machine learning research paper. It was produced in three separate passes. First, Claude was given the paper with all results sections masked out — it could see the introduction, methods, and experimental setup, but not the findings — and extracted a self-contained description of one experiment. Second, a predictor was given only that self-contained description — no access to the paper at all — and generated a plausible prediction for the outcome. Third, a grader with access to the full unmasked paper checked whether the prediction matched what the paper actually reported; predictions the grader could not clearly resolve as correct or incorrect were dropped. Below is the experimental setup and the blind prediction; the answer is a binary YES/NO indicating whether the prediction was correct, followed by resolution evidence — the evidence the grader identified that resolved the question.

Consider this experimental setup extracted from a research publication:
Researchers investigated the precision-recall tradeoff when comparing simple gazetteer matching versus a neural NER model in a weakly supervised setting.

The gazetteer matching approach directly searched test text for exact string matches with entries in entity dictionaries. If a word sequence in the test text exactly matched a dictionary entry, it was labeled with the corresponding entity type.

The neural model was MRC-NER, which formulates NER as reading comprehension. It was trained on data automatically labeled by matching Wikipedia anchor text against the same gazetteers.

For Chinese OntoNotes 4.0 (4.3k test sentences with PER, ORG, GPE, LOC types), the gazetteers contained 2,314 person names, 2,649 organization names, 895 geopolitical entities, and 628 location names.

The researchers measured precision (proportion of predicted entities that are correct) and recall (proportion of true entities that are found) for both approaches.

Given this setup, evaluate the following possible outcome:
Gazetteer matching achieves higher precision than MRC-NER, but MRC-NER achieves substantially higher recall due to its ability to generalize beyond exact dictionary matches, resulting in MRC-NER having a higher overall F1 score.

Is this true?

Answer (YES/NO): NO